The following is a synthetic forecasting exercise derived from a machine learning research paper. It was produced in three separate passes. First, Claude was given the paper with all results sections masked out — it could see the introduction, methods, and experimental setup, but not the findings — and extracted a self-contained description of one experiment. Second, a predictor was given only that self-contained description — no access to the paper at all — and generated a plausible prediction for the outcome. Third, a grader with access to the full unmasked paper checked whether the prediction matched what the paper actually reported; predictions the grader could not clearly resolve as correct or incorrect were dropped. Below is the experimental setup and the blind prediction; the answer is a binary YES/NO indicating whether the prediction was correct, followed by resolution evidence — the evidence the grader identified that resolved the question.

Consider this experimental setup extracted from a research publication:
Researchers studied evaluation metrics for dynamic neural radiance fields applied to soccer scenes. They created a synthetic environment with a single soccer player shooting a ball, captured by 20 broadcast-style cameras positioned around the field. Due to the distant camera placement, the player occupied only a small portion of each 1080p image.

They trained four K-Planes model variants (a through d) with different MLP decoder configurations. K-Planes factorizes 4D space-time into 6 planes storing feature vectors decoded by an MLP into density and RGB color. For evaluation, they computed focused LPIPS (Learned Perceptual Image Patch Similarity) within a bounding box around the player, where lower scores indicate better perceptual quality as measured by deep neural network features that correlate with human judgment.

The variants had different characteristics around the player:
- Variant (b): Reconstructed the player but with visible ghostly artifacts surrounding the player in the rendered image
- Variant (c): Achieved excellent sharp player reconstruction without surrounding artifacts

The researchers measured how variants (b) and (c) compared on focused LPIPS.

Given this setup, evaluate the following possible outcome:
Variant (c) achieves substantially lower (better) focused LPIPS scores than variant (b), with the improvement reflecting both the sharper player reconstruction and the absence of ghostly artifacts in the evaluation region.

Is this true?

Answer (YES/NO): YES